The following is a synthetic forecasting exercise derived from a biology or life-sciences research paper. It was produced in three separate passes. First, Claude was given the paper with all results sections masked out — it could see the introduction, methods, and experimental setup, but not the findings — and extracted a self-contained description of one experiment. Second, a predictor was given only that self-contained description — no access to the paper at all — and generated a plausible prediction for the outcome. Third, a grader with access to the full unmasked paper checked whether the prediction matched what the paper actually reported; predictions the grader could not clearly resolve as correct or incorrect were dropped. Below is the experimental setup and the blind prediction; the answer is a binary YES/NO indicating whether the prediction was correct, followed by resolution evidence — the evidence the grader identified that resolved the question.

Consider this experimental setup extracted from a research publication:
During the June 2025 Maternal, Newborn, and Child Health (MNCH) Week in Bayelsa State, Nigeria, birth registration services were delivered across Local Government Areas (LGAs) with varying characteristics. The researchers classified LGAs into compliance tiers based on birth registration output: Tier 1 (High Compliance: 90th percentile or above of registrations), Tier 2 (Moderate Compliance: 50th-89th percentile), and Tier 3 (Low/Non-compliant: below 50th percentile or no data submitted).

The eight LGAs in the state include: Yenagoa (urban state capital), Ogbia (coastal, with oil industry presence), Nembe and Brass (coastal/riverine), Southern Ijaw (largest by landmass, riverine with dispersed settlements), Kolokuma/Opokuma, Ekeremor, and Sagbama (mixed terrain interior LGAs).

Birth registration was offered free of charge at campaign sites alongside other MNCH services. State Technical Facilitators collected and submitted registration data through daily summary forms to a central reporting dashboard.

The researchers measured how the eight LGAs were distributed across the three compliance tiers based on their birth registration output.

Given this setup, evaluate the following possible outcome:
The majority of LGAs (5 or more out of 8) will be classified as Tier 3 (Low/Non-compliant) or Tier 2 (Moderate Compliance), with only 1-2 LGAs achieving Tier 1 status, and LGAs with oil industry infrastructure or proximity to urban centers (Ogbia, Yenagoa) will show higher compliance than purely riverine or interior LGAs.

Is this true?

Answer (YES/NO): YES